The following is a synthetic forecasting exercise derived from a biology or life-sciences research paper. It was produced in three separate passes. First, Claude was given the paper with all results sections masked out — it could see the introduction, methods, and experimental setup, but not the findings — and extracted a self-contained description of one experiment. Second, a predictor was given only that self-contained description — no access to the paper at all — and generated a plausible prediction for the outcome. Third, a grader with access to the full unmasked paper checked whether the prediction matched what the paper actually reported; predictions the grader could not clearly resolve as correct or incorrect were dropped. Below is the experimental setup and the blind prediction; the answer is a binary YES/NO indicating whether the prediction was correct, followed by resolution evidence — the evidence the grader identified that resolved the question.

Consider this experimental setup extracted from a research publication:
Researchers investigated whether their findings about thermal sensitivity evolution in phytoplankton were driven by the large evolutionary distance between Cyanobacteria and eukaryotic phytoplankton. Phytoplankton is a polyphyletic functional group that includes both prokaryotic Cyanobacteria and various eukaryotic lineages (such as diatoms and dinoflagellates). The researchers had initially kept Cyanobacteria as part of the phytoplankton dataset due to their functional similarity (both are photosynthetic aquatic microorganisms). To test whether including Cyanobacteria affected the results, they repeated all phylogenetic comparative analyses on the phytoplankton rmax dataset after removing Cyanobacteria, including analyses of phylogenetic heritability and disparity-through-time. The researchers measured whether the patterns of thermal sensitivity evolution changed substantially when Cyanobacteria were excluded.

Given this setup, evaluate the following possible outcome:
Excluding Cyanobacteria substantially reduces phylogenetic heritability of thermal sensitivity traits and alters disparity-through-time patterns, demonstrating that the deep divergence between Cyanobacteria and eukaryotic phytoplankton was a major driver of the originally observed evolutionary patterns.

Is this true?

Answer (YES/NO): NO